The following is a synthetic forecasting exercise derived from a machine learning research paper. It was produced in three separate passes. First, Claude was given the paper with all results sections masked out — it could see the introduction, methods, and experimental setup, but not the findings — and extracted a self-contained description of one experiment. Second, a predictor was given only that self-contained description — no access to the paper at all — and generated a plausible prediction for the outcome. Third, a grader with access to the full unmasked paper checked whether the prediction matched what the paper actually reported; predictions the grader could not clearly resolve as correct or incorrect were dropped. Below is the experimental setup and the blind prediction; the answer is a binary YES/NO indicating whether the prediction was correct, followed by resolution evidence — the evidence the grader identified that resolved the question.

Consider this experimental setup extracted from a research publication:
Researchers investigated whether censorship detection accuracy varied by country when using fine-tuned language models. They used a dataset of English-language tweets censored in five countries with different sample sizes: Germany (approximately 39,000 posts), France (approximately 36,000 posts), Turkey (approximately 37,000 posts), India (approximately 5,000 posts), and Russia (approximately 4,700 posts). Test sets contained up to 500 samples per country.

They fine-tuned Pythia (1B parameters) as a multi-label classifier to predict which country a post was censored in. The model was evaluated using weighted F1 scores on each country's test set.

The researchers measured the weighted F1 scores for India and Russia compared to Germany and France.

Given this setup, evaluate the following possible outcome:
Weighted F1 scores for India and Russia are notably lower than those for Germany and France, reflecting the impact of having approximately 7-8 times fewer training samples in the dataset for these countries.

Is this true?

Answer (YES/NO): YES